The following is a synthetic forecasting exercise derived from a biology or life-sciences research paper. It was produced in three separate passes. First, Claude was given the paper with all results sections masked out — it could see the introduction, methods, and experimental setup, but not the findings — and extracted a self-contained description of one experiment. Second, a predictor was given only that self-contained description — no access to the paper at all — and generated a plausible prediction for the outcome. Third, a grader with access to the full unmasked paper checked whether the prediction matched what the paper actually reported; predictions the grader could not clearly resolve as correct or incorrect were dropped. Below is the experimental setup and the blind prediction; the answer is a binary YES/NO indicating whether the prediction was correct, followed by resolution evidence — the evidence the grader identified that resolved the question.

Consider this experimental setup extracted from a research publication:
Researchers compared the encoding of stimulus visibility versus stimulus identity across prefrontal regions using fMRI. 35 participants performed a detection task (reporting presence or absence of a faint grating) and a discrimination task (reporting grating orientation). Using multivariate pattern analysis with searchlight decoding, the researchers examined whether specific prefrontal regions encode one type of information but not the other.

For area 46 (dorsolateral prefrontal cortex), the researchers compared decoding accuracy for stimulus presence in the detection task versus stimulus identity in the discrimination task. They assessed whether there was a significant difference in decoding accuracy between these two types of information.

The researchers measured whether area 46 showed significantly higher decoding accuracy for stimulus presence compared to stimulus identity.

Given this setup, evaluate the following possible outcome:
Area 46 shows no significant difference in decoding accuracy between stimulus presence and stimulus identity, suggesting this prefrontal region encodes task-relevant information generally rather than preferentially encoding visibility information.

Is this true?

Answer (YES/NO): NO